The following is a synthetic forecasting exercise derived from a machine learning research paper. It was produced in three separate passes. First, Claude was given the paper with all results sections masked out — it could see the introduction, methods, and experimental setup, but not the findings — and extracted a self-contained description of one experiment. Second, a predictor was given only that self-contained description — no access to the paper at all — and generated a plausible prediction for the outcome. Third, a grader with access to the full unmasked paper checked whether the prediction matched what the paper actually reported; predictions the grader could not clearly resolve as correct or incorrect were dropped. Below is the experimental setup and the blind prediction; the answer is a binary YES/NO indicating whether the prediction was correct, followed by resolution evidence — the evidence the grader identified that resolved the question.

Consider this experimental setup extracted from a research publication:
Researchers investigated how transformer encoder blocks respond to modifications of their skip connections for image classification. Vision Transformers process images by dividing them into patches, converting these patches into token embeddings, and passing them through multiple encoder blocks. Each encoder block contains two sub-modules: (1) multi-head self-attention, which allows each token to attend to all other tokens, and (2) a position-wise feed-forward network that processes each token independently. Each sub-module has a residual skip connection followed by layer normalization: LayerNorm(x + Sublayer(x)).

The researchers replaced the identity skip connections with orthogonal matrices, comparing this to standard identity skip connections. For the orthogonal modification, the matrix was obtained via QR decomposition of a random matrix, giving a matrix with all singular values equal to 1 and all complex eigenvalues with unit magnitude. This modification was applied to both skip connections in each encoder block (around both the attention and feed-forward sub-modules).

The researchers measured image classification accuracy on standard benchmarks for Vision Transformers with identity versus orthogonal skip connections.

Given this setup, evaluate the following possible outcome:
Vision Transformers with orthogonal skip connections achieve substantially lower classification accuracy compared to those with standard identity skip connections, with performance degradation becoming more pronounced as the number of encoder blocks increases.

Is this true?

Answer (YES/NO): NO